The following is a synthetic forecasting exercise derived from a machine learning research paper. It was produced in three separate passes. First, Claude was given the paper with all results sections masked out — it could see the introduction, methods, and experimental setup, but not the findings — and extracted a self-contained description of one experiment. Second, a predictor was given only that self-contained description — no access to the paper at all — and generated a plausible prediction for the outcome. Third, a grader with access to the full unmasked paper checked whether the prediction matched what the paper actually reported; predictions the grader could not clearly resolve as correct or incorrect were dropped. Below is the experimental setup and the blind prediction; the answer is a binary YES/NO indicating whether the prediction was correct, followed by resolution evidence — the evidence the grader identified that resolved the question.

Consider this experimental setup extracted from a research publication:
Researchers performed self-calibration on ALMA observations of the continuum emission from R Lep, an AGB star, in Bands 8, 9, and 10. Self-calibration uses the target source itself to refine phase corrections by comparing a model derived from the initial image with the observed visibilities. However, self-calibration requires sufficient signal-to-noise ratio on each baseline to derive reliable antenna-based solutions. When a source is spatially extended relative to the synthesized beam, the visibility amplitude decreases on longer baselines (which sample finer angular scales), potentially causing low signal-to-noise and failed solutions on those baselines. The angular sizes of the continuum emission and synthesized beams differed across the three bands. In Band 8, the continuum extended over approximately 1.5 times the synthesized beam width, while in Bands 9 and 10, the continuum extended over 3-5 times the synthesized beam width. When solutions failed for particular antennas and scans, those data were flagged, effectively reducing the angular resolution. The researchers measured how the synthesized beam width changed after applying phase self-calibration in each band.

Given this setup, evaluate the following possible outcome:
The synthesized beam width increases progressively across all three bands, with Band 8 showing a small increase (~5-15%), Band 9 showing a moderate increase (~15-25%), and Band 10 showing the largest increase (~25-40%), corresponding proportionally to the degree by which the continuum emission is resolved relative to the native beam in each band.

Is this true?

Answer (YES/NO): NO